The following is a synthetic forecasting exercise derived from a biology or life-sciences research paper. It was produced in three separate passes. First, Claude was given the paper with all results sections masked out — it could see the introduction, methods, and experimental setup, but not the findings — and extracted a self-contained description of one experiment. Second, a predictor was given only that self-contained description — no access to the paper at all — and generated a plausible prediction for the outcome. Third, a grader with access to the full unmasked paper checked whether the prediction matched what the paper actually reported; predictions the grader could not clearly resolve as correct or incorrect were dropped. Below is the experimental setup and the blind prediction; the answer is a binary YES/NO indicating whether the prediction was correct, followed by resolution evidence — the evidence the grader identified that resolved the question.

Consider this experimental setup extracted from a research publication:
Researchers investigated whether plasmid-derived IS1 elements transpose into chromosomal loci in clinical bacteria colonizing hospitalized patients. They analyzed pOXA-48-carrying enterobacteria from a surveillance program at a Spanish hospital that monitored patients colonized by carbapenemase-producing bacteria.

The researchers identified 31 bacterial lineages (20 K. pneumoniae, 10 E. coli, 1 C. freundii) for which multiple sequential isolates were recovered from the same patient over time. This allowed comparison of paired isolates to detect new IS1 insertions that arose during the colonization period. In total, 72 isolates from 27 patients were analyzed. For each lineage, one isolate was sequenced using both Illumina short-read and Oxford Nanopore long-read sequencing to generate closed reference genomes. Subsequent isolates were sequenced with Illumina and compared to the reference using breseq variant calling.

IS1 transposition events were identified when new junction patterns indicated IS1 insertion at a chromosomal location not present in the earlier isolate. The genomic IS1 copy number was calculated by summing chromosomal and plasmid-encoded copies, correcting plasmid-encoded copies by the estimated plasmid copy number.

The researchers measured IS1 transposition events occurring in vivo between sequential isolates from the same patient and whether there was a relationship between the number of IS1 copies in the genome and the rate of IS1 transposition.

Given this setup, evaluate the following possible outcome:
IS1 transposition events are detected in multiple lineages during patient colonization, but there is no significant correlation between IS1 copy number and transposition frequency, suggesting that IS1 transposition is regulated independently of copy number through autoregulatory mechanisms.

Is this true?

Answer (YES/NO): NO